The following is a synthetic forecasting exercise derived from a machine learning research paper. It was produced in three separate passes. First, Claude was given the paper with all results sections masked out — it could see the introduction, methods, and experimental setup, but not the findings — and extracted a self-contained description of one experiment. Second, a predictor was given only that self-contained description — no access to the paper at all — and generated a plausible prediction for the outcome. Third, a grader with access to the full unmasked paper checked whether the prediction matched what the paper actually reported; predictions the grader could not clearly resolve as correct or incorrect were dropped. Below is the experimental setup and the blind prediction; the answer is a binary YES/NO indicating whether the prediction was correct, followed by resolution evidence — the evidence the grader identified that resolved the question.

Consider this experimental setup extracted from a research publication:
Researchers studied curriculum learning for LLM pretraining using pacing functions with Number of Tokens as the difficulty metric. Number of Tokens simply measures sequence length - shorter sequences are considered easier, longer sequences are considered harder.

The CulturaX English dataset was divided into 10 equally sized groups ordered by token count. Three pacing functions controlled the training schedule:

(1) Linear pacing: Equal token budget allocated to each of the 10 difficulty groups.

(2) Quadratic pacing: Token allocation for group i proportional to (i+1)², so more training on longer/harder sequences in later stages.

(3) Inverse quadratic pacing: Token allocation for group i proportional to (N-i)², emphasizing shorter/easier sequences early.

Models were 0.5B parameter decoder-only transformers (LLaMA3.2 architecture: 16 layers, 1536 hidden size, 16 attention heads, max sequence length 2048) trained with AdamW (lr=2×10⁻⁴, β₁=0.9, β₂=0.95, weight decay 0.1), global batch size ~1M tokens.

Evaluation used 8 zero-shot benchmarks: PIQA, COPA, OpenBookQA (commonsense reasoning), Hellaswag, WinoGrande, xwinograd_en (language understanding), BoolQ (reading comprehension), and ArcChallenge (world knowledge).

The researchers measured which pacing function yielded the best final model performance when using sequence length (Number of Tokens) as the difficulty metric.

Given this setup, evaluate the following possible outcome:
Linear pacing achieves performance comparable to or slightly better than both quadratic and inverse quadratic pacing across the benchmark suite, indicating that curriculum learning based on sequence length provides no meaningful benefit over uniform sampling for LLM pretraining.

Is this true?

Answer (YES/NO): NO